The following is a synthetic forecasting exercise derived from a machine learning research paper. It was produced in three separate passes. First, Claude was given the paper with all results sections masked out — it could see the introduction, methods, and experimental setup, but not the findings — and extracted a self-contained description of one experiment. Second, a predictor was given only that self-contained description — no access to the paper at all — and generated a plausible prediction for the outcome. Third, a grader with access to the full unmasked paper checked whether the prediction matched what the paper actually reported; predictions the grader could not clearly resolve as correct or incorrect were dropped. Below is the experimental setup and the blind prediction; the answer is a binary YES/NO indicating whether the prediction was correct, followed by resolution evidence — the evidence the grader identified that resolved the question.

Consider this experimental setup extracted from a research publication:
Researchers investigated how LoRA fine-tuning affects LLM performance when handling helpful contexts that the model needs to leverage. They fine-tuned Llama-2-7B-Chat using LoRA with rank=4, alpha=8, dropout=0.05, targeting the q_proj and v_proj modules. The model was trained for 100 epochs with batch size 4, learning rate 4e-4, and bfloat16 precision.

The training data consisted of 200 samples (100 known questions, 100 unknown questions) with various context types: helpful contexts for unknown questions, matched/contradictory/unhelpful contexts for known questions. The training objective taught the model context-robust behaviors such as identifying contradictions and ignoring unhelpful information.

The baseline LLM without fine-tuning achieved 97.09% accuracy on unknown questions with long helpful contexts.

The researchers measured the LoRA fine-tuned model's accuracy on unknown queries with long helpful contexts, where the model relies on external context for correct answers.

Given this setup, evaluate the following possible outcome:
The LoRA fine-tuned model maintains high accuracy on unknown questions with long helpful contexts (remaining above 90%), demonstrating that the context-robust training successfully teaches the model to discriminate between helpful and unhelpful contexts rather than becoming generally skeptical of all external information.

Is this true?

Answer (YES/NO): NO